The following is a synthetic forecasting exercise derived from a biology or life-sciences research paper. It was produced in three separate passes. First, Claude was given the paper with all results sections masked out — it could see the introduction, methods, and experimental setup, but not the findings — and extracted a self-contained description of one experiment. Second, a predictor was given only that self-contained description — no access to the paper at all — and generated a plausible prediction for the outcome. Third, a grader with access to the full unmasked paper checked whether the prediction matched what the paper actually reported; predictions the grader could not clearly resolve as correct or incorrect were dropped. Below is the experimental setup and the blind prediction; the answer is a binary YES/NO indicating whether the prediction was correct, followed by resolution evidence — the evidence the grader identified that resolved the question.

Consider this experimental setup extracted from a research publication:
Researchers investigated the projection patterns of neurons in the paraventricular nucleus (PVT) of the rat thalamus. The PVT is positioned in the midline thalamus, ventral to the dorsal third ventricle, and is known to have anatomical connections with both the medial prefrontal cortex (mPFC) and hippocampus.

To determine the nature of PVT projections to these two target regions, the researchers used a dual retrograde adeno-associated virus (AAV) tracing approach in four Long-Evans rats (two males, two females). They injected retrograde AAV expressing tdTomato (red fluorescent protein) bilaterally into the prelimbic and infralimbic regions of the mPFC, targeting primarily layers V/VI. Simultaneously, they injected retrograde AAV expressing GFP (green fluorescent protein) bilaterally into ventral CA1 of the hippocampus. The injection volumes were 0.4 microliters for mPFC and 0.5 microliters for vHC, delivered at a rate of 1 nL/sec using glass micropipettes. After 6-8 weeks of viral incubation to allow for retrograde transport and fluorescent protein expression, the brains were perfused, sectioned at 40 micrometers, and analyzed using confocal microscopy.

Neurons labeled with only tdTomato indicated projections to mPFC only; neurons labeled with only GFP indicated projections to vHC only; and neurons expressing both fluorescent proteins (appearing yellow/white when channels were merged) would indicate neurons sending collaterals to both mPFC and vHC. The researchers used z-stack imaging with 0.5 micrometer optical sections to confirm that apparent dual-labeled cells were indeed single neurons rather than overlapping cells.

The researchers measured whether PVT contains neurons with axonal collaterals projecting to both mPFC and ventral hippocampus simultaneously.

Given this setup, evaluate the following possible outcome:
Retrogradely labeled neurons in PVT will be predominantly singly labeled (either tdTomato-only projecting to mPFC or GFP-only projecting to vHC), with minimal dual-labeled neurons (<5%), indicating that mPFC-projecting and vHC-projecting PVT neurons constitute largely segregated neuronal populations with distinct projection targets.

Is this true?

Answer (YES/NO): YES